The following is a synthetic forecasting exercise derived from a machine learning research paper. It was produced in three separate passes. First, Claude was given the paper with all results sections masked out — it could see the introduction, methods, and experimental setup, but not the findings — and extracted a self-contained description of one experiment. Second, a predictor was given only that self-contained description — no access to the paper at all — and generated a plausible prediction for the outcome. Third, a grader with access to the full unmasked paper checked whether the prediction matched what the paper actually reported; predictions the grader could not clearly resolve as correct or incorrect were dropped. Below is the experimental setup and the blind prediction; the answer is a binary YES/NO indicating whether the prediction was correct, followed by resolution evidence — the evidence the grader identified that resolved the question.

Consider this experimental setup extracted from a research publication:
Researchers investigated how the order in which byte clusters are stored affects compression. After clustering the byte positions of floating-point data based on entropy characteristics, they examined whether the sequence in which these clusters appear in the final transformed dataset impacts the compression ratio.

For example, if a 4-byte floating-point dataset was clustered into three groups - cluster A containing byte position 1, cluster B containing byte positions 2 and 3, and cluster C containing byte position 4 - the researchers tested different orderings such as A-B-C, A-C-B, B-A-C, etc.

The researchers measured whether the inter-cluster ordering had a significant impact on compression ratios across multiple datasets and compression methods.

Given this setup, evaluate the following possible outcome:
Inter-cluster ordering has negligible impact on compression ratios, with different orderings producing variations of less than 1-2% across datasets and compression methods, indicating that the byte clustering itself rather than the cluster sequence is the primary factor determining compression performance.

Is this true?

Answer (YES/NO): NO